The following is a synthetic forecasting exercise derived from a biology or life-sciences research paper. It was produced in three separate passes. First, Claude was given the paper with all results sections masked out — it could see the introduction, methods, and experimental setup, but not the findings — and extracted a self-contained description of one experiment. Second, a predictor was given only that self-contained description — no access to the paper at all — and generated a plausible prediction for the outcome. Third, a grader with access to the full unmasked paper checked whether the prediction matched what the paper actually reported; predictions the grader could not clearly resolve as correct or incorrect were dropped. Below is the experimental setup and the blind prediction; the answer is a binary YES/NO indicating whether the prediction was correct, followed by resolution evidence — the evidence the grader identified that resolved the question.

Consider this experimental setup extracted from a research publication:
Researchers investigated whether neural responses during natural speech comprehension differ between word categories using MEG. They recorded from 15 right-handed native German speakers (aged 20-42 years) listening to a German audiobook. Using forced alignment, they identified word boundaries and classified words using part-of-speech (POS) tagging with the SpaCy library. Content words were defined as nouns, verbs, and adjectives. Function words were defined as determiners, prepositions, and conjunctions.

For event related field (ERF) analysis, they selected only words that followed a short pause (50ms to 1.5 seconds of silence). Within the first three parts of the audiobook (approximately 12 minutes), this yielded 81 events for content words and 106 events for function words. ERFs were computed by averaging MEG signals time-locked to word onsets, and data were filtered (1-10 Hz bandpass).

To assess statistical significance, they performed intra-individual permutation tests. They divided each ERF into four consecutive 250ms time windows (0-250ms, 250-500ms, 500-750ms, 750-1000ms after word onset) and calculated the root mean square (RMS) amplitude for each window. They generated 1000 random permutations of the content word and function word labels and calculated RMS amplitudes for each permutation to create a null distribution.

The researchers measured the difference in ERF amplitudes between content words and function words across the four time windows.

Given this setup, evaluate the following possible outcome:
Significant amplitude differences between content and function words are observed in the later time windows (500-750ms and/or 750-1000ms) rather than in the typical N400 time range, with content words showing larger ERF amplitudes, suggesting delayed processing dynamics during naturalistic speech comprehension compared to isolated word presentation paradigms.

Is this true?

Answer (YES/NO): NO